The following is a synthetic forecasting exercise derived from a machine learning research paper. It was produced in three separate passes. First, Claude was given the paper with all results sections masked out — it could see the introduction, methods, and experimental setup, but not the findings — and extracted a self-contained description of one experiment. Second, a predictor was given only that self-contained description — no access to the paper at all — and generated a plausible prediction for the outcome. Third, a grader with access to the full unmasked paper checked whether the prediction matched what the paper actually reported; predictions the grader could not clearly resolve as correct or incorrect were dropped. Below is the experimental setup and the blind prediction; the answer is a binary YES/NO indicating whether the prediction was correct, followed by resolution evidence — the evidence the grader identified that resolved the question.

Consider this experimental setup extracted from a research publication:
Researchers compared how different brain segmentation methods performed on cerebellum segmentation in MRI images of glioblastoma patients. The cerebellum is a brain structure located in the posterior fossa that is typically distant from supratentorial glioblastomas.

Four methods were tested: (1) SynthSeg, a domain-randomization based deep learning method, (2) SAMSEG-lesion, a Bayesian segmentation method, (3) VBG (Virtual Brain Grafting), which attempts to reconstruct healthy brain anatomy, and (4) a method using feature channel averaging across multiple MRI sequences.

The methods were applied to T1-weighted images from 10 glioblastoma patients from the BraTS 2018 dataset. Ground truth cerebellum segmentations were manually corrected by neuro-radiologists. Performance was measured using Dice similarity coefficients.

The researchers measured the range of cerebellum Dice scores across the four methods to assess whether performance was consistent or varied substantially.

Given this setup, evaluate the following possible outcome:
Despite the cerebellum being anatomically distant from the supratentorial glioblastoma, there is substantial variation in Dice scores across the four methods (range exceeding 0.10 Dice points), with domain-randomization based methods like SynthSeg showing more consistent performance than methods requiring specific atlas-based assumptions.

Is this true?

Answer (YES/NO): NO